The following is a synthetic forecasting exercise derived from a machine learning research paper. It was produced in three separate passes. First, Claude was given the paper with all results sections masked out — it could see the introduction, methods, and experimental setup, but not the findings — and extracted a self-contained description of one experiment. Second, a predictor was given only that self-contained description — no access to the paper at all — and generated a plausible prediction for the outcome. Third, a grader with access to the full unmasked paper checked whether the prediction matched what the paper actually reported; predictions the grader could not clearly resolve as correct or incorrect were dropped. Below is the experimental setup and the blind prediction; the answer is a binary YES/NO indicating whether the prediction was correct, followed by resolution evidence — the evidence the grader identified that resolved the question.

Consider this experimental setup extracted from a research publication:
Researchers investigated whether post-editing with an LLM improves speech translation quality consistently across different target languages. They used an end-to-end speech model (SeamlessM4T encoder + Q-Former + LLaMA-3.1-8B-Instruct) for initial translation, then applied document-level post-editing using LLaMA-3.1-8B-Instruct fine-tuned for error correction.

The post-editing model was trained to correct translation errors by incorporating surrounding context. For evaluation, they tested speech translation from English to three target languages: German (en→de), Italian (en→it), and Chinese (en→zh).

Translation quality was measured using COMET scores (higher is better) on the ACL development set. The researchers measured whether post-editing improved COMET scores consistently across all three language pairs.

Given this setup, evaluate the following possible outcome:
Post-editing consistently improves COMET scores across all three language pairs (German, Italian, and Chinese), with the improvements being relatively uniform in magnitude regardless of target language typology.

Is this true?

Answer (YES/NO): NO